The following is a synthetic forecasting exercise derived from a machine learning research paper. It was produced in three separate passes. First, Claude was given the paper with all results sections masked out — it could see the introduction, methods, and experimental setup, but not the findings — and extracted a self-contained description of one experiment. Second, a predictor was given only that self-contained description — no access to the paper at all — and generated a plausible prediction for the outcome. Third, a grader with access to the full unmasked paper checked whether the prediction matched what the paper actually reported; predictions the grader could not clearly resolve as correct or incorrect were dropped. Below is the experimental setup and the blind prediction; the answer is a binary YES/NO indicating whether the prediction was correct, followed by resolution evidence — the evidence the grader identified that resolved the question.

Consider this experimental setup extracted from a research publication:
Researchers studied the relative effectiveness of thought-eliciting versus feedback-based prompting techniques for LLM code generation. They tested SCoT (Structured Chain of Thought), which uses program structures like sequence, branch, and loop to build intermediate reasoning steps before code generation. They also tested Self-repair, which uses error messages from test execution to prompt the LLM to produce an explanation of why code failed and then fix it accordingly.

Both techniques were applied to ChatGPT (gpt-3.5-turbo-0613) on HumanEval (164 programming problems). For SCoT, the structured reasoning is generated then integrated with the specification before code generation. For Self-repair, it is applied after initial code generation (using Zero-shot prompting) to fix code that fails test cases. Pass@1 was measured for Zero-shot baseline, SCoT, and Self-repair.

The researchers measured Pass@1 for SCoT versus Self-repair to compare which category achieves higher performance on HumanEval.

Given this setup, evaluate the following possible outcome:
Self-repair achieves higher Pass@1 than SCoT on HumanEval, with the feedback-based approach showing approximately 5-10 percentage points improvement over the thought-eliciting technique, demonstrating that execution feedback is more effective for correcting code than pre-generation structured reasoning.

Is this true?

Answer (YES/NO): NO